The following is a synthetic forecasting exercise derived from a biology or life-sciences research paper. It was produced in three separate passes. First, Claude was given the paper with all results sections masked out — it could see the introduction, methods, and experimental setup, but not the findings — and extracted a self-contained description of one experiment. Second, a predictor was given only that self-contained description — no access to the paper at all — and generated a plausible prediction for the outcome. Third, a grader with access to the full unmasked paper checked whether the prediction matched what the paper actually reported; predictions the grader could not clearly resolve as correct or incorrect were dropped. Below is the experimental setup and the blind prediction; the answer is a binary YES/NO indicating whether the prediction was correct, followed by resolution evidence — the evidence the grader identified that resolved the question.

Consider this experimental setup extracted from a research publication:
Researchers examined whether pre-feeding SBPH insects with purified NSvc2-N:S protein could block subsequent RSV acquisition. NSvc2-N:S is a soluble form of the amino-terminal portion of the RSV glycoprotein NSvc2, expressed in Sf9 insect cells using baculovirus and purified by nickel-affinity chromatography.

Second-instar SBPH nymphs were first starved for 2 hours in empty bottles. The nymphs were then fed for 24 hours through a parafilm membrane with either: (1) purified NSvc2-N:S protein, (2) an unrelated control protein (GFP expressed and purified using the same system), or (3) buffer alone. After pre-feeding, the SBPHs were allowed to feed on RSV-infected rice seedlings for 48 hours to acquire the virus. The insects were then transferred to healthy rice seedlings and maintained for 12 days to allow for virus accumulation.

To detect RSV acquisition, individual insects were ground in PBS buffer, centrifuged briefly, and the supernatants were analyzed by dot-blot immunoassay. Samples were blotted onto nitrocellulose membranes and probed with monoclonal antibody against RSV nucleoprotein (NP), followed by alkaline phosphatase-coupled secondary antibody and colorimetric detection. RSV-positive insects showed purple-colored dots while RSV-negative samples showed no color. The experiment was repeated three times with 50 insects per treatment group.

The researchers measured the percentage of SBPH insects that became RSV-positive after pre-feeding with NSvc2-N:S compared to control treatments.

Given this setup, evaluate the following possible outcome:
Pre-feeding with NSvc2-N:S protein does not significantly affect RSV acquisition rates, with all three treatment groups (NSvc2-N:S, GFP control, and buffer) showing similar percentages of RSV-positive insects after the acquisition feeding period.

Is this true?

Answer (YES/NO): NO